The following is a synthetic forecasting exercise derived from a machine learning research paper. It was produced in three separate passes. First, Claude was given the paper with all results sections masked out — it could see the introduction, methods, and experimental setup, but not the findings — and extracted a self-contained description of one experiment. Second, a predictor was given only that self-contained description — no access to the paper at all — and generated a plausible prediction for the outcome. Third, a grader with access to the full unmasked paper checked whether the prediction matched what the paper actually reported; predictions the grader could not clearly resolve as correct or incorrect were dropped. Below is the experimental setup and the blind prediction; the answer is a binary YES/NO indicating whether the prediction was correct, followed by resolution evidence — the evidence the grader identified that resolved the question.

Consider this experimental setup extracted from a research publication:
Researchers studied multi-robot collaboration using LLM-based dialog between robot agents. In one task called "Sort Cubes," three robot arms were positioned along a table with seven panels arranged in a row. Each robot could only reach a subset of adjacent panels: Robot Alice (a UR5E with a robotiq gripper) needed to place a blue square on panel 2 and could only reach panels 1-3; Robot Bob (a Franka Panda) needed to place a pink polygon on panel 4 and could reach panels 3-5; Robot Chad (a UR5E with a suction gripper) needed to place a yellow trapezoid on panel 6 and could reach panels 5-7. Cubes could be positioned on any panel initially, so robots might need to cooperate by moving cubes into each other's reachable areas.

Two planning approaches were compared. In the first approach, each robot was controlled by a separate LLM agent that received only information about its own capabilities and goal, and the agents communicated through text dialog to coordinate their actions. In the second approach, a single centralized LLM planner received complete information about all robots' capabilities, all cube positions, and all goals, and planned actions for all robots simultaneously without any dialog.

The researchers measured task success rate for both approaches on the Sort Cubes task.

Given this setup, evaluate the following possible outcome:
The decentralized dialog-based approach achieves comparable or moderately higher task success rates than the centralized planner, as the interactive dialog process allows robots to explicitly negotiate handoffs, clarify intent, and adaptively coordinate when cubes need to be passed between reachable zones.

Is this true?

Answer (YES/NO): YES